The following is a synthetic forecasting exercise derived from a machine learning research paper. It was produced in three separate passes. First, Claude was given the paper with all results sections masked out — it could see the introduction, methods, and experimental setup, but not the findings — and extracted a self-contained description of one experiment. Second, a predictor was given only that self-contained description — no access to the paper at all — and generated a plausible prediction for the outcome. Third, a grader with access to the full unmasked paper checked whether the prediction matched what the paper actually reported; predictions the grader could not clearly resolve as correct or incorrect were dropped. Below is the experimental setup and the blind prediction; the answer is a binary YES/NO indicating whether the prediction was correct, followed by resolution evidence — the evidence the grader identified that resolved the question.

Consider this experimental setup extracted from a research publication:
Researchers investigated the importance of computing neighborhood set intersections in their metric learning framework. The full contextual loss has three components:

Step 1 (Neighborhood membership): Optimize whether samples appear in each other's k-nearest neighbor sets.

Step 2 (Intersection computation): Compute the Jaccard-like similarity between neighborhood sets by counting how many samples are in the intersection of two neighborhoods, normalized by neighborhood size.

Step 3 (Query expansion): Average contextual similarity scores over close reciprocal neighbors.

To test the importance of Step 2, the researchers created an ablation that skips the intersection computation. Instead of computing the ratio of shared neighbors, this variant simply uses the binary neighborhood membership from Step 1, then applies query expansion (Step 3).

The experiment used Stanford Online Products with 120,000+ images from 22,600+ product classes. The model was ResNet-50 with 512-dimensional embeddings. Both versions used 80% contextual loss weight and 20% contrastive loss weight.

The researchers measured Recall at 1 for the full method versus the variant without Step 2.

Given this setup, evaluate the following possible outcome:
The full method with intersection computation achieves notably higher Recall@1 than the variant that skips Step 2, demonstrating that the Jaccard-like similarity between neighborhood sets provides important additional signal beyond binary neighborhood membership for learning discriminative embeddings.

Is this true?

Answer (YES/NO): YES